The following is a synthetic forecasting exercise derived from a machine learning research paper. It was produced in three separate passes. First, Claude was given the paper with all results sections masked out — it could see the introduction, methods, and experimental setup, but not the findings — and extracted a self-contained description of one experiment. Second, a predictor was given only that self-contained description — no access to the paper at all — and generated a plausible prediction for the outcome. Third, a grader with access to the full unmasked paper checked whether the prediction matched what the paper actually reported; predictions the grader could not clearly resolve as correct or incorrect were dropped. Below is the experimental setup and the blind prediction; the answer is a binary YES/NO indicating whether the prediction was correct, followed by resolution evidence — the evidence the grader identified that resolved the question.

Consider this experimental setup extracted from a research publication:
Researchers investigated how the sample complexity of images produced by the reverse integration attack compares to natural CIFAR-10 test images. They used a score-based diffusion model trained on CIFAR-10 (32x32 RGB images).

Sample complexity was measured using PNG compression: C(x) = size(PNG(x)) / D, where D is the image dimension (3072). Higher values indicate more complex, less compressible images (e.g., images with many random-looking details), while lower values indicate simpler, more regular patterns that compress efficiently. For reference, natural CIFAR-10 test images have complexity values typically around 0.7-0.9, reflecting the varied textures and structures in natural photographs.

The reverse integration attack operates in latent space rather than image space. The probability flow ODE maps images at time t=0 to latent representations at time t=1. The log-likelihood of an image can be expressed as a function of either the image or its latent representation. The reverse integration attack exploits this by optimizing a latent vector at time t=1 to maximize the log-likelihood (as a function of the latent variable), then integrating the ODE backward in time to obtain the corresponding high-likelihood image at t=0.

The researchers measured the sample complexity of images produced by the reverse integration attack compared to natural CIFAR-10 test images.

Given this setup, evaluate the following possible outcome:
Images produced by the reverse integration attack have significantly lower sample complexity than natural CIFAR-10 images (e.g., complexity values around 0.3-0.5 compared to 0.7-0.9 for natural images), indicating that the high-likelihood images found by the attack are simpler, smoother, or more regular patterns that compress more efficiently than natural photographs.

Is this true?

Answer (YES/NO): YES